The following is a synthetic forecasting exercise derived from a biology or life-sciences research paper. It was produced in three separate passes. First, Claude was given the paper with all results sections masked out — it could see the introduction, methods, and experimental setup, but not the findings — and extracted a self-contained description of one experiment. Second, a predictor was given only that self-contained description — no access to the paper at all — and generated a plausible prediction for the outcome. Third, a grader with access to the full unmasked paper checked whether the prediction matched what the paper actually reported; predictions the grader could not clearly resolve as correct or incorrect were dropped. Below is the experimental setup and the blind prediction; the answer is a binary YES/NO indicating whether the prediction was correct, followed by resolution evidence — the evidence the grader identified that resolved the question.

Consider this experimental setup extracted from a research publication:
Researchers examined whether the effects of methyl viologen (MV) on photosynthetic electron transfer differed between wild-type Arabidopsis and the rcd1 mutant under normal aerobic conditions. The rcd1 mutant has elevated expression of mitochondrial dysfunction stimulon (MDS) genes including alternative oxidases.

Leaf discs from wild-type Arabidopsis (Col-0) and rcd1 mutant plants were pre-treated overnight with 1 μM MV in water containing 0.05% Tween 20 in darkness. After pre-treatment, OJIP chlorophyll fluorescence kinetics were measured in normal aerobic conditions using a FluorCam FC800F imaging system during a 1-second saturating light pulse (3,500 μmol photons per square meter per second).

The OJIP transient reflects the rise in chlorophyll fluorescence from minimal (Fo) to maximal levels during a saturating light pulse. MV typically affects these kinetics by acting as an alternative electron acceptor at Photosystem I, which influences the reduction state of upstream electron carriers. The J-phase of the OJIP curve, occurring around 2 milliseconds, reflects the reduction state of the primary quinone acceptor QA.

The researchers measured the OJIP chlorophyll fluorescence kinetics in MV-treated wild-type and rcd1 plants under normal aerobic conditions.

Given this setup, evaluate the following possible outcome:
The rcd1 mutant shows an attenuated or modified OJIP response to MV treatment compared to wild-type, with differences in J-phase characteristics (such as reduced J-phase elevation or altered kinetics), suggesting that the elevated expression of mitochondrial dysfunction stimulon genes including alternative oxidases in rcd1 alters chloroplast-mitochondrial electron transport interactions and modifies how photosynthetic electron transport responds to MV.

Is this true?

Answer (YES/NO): NO